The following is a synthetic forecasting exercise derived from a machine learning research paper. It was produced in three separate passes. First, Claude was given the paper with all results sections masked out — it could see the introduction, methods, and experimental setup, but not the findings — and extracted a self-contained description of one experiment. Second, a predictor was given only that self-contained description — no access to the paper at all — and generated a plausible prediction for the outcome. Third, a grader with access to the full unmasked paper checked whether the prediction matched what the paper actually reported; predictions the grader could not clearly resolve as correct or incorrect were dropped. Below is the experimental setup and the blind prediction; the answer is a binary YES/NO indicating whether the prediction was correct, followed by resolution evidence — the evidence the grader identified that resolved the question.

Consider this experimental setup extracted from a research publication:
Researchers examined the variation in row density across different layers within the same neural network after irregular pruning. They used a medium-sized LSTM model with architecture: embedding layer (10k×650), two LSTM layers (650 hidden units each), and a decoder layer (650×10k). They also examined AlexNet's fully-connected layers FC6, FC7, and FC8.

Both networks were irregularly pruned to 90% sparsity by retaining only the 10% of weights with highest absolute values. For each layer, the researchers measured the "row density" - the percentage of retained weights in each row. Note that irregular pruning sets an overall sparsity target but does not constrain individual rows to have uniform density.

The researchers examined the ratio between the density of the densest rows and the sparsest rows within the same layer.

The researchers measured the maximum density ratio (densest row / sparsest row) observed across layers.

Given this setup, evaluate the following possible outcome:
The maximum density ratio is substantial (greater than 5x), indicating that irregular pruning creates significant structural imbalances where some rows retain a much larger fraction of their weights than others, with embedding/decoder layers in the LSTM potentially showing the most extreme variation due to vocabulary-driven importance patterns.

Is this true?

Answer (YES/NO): YES